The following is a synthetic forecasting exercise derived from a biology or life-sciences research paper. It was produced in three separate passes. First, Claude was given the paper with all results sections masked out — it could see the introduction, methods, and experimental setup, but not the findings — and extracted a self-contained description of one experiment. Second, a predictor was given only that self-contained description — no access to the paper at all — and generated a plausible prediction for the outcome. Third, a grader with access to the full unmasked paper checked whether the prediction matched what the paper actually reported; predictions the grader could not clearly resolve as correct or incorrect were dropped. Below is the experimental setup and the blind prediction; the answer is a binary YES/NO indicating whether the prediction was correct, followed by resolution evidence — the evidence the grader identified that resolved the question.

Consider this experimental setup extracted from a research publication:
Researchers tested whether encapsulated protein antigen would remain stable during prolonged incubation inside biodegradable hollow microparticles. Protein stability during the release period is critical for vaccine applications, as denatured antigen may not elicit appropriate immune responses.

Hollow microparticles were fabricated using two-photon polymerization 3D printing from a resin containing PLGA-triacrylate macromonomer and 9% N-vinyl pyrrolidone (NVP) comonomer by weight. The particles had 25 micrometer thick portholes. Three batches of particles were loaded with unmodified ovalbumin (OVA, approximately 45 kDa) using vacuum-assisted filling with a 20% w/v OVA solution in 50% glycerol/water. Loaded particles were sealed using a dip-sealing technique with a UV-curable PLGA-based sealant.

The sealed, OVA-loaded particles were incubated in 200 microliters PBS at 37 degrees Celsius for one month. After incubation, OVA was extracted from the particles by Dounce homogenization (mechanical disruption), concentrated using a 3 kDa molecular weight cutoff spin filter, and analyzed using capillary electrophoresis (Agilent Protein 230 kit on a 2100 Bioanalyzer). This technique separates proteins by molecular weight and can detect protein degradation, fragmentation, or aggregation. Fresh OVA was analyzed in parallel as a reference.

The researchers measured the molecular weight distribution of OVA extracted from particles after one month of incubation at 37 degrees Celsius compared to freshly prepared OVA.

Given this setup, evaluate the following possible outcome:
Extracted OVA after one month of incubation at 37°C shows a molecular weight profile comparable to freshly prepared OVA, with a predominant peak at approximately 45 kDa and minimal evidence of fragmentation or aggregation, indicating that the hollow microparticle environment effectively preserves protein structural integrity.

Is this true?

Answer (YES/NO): YES